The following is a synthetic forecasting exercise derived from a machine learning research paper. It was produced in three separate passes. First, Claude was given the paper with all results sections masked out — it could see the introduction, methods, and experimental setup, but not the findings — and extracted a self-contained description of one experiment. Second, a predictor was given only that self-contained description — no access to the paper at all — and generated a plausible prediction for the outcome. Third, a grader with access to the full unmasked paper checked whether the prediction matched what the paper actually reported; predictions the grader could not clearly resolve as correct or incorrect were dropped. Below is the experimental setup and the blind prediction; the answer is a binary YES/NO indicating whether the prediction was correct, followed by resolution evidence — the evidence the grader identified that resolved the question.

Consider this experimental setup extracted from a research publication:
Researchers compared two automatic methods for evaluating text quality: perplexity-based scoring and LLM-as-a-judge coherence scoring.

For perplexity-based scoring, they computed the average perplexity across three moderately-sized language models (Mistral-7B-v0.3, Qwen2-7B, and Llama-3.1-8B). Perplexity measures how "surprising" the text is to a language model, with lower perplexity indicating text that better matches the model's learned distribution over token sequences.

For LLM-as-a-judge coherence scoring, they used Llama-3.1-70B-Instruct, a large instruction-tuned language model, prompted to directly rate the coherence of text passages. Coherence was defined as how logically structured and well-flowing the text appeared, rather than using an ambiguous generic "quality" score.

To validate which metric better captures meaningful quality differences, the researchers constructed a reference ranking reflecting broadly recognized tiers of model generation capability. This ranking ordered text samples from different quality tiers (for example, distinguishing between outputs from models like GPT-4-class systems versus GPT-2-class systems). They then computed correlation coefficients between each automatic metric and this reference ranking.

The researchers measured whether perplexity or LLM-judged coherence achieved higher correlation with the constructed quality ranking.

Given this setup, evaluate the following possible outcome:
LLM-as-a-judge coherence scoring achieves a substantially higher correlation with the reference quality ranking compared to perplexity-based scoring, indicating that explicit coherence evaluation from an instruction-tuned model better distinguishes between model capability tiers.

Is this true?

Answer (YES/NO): YES